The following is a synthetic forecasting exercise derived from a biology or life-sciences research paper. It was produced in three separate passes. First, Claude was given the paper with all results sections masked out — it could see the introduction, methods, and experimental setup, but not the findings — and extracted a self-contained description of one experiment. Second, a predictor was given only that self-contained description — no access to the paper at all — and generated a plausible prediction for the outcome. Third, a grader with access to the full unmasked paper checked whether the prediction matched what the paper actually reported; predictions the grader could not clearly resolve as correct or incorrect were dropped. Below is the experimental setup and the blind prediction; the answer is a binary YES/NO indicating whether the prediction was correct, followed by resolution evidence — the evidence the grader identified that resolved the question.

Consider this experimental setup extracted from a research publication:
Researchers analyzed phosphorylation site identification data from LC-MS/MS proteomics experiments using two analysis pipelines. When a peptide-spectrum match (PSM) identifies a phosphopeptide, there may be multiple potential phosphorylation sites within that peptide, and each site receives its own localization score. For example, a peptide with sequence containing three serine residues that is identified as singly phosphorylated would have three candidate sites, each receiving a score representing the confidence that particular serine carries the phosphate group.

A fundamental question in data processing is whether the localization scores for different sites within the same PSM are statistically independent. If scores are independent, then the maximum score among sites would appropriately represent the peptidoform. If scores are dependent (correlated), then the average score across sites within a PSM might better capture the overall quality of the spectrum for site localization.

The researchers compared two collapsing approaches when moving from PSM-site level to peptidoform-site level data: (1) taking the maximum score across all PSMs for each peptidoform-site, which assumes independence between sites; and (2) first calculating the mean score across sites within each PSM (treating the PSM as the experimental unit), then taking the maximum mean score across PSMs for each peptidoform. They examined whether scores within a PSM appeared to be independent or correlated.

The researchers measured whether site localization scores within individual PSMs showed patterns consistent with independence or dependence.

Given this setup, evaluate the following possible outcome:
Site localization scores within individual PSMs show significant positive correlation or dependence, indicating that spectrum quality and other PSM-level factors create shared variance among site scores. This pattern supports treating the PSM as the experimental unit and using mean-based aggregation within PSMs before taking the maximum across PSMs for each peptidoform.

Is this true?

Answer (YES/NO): YES